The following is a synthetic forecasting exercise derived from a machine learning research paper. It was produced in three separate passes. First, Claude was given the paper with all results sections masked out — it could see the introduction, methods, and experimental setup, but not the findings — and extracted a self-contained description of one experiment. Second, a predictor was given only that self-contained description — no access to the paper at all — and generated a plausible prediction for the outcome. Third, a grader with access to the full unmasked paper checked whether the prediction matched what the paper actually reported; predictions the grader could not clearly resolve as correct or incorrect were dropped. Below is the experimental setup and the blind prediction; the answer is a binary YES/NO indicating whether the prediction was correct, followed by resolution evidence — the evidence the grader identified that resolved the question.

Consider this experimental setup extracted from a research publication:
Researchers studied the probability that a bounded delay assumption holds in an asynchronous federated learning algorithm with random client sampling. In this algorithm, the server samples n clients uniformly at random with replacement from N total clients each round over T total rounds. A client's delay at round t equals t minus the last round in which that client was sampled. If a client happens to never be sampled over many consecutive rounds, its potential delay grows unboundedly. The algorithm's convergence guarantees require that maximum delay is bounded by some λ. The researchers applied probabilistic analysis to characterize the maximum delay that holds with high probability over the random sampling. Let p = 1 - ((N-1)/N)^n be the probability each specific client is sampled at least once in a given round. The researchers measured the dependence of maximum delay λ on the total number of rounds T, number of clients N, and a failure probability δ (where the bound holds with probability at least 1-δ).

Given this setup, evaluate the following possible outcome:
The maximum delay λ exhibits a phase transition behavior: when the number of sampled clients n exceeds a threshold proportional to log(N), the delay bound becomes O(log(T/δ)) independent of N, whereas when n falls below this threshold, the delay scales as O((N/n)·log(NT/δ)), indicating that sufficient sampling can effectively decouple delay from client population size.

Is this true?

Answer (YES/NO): NO